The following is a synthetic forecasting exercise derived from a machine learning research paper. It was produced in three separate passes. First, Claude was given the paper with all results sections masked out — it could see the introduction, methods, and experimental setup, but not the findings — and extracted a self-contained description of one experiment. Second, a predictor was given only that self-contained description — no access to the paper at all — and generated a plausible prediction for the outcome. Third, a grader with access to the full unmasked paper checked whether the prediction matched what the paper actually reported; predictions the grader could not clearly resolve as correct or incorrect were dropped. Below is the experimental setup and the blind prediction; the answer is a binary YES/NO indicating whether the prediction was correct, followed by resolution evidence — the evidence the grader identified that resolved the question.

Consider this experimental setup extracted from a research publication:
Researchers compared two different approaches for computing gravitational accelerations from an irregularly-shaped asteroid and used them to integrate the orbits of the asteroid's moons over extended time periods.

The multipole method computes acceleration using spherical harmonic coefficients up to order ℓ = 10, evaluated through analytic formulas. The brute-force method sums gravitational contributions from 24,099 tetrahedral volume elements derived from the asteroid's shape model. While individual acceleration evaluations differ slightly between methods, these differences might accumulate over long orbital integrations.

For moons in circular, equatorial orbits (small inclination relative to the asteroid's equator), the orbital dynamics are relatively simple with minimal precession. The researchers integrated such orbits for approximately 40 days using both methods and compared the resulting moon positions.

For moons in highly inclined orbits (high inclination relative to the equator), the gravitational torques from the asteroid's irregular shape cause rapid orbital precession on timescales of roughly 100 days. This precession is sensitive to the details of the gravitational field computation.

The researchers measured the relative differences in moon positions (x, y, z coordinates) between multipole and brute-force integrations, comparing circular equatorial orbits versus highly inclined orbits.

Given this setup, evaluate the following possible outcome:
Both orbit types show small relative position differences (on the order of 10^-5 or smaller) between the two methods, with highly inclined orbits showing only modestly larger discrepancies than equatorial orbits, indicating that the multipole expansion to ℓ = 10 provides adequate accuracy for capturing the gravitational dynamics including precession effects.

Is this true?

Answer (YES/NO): NO